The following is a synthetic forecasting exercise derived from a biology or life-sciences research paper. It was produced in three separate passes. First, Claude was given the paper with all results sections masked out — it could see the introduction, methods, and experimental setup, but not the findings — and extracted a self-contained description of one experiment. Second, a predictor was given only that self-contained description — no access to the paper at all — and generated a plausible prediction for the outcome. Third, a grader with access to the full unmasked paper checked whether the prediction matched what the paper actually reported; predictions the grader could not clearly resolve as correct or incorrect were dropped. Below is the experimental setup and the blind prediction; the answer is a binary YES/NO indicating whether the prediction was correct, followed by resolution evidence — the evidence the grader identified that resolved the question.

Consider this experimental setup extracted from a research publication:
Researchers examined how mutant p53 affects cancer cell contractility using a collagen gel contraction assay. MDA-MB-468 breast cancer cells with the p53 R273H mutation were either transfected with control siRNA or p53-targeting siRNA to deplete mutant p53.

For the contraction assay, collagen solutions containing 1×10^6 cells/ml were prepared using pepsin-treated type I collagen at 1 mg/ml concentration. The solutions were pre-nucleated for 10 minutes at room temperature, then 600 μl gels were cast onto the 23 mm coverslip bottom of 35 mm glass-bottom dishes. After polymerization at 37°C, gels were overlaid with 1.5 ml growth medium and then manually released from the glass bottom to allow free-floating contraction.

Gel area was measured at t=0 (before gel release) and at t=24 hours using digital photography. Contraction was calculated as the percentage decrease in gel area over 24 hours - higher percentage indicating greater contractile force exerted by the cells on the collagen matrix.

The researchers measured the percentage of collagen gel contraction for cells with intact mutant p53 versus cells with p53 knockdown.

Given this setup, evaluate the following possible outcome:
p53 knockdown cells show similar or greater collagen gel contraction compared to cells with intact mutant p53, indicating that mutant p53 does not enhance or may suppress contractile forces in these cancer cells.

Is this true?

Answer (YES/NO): NO